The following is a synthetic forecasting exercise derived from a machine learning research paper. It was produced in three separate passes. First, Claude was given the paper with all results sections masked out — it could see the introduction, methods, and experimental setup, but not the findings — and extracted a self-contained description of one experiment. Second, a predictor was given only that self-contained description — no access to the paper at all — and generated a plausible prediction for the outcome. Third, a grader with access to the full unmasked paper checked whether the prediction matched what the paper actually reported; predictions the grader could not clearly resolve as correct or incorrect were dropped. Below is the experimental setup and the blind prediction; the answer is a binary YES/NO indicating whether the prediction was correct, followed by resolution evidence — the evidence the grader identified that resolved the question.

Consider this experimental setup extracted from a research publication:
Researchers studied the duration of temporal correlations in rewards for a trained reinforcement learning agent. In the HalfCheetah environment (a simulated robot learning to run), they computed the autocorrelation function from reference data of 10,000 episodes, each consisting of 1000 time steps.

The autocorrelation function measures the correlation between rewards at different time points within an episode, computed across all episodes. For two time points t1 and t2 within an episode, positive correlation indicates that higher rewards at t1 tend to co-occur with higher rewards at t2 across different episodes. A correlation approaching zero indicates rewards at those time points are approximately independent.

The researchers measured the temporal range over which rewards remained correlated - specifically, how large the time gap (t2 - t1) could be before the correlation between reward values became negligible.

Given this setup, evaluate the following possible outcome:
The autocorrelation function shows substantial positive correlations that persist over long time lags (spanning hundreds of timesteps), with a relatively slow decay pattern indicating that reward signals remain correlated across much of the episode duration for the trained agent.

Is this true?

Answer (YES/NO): YES